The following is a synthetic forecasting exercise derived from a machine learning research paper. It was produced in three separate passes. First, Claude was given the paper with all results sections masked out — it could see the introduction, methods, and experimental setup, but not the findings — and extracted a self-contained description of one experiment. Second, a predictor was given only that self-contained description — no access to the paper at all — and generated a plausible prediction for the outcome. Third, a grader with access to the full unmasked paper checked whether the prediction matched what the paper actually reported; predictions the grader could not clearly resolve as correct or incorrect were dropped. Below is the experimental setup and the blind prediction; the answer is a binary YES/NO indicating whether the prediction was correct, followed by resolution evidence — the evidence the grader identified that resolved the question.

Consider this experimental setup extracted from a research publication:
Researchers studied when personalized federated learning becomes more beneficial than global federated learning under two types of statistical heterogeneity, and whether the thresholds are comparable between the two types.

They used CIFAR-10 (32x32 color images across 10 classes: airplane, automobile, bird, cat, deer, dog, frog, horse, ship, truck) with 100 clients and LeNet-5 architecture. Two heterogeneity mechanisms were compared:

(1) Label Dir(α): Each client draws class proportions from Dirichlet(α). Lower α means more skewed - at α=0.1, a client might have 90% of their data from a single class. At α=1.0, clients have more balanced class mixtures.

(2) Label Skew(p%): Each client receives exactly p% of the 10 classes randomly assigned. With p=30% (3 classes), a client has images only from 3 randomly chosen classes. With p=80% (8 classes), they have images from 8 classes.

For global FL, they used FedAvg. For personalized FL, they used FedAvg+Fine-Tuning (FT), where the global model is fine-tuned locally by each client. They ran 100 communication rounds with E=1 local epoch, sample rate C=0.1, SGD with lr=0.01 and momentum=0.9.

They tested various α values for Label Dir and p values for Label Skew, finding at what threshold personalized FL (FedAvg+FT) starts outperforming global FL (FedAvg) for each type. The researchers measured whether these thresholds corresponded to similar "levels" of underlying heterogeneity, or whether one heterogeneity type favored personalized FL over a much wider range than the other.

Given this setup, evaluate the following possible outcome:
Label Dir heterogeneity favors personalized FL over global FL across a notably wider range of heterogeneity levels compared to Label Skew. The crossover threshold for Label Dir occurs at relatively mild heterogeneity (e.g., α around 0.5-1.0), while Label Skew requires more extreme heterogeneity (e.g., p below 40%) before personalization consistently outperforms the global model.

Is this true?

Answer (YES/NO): NO